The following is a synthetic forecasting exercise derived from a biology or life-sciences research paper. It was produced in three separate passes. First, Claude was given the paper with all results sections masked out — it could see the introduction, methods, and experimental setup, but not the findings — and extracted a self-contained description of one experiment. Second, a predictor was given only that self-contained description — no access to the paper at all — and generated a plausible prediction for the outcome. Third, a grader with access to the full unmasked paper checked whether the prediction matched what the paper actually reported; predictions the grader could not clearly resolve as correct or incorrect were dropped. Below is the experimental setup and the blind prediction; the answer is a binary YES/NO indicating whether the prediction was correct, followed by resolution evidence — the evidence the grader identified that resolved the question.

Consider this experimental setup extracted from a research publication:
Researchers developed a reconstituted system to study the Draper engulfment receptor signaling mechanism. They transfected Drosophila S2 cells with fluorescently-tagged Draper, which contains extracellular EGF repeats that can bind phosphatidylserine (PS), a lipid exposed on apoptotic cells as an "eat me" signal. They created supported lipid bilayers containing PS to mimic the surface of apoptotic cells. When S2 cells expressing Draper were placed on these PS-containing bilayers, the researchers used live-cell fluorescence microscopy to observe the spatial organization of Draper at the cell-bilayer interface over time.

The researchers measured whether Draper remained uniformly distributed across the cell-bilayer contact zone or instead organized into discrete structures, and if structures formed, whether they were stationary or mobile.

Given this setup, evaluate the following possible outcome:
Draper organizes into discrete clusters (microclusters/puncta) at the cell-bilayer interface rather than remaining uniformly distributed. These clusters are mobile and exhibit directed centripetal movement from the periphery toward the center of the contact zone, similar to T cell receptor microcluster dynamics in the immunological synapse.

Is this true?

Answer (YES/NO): YES